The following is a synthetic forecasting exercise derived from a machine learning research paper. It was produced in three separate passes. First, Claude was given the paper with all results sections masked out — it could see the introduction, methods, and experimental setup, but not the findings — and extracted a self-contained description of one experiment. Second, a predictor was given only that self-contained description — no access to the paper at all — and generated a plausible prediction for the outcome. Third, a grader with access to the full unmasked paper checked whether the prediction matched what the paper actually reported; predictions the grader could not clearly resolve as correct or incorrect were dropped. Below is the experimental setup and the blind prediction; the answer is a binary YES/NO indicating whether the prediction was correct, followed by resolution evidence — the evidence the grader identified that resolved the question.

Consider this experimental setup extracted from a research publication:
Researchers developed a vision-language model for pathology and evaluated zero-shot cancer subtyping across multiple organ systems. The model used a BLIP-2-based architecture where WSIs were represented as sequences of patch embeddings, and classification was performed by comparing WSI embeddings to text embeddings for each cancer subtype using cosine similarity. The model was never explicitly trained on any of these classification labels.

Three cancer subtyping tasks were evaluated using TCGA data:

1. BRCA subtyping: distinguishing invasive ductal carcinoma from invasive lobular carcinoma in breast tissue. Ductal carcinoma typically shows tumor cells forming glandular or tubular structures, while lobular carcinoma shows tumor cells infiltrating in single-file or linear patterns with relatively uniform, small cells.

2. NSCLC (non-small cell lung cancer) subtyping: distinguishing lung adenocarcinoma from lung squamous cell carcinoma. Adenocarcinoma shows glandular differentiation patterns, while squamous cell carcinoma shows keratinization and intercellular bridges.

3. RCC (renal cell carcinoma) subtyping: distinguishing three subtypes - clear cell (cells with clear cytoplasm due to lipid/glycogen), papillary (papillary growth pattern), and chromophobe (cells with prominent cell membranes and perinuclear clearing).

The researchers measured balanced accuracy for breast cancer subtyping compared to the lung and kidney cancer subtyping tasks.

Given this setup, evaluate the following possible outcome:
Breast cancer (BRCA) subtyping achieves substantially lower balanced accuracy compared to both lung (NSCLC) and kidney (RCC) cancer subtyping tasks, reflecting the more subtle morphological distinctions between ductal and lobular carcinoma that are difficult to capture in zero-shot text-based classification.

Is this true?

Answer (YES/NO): YES